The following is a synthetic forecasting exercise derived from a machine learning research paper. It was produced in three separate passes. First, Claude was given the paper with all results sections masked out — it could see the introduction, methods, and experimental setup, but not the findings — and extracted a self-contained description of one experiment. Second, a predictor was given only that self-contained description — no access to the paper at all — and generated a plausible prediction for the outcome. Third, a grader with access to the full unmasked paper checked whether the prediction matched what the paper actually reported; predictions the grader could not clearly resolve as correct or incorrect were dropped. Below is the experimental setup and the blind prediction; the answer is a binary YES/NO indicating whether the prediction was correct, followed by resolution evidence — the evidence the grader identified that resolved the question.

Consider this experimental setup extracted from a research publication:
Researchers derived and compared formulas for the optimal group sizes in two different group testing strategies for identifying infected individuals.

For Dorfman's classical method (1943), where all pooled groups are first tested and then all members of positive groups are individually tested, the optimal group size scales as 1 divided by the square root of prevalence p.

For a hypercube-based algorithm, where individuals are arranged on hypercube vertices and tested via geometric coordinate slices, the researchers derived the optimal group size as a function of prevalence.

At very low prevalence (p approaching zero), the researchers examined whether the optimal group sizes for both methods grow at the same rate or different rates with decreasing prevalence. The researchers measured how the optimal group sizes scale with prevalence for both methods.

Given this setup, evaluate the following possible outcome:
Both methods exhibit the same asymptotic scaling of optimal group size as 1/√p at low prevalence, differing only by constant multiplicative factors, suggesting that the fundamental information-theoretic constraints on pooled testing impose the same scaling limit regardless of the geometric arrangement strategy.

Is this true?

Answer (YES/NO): NO